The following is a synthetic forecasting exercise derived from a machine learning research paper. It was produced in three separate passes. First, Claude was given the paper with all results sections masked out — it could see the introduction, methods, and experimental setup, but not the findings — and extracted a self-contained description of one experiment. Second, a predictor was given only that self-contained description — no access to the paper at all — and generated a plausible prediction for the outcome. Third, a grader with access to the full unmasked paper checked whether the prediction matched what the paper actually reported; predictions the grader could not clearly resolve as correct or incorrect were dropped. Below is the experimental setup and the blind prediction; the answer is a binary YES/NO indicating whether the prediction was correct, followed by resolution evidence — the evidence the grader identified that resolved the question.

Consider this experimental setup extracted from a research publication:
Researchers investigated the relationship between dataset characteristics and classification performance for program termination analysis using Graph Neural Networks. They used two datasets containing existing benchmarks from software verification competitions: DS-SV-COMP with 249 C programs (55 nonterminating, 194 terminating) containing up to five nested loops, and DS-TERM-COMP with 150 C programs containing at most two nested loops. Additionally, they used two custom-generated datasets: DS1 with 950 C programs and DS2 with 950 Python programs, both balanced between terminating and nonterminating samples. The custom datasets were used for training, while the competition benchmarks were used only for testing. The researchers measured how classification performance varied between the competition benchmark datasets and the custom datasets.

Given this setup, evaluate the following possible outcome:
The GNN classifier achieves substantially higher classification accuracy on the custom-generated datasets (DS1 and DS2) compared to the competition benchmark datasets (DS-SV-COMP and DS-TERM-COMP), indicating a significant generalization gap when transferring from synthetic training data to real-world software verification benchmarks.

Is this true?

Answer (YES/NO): NO